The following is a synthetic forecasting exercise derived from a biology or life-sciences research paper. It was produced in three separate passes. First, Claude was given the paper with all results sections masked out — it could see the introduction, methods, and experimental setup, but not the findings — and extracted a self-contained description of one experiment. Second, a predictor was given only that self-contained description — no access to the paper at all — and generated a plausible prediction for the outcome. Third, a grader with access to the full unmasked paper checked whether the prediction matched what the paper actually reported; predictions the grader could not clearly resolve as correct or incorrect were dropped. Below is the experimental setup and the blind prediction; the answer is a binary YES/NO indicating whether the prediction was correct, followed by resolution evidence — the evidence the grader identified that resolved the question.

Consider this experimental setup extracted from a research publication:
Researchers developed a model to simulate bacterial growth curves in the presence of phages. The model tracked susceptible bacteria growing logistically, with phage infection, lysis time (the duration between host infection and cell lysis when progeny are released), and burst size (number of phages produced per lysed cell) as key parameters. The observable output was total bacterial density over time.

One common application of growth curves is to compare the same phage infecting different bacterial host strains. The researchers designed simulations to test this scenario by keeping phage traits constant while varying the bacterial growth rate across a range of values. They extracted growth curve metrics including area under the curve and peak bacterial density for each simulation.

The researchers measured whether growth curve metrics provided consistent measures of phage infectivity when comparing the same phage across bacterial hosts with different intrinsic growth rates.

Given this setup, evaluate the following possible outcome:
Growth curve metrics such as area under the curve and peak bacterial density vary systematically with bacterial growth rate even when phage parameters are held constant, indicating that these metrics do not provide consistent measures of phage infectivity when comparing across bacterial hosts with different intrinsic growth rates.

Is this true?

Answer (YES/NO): NO